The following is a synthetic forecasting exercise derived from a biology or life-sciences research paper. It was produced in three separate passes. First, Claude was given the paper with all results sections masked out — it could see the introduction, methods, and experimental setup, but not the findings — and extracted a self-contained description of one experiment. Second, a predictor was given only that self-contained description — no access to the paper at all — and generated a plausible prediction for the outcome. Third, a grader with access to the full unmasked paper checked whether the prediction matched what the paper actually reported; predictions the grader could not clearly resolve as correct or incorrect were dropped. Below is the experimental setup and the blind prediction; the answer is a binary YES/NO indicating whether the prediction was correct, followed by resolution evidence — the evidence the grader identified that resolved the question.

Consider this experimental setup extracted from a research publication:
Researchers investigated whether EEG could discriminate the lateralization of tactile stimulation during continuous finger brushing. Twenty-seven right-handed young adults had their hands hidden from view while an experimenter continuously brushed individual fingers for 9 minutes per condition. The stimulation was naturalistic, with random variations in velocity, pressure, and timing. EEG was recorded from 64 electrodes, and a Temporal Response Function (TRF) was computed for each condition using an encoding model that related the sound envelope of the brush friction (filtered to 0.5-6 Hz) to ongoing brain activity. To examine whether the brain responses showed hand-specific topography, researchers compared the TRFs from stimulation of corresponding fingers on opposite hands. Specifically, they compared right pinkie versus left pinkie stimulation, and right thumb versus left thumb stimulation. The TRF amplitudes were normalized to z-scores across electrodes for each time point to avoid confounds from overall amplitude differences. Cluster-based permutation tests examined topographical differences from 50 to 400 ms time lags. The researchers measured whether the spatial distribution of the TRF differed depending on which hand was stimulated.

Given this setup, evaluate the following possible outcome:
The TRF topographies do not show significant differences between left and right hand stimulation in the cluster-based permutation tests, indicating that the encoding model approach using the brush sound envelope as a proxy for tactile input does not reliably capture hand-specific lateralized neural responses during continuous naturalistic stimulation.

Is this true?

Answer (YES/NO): NO